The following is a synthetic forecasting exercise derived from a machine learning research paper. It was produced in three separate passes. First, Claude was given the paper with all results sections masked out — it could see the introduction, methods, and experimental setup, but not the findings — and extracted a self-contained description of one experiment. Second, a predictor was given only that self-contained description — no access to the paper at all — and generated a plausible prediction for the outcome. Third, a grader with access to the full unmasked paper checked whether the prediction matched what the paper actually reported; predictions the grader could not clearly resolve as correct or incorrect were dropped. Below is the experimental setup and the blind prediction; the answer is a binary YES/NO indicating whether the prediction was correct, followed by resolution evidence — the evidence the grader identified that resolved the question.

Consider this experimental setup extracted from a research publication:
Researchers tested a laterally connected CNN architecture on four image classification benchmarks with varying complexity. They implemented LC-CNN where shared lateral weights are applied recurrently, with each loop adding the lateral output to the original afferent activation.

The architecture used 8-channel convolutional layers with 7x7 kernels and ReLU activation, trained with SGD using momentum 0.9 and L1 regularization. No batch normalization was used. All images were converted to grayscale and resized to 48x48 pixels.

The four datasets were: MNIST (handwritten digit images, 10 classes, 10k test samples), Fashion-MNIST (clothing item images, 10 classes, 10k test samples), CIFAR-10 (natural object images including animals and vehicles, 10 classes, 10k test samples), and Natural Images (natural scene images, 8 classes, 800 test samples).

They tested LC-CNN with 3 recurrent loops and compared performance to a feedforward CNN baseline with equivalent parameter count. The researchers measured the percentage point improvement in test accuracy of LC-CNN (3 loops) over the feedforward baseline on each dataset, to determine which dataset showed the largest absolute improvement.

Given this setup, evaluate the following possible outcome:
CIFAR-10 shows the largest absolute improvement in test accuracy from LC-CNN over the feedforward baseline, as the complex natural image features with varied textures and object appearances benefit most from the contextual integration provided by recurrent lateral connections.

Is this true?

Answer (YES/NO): YES